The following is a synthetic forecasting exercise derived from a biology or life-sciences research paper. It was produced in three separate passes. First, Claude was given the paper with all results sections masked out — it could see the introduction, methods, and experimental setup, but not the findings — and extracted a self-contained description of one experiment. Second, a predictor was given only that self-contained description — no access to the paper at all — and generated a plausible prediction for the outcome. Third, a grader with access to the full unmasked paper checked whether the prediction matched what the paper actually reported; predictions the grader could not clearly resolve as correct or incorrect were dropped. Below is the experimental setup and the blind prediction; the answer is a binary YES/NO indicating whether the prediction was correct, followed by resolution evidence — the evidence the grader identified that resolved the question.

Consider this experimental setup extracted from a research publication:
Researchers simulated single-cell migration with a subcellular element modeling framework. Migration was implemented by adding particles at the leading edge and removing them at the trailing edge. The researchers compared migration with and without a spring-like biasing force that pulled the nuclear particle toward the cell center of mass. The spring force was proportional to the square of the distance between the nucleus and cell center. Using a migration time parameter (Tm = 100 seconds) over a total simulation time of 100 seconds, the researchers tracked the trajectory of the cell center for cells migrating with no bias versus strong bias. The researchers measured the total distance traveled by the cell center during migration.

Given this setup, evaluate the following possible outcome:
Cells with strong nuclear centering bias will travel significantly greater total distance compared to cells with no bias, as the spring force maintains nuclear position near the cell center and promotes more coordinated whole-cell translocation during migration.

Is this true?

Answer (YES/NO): YES